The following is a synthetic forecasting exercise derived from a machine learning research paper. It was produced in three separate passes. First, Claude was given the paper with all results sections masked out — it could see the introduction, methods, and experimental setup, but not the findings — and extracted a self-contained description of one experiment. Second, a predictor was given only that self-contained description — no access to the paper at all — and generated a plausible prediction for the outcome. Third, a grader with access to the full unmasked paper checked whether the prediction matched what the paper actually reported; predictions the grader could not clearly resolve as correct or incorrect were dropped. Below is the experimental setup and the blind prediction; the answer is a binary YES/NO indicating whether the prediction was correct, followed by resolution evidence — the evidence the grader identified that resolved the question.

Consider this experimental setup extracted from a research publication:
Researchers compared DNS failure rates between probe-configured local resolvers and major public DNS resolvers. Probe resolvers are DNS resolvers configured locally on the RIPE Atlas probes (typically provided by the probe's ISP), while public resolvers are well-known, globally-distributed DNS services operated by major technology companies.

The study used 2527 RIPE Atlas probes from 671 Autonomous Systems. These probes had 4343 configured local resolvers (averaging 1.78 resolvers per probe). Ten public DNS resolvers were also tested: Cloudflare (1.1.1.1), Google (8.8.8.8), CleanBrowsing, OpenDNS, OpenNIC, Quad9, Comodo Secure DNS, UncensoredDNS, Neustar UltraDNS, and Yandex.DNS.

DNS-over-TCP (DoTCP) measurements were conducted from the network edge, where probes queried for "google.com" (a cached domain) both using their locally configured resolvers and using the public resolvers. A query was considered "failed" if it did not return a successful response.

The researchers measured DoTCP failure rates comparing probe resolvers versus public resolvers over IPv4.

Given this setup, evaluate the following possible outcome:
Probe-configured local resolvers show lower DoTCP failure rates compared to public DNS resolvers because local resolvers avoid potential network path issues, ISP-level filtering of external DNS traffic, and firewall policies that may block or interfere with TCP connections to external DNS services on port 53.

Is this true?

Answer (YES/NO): NO